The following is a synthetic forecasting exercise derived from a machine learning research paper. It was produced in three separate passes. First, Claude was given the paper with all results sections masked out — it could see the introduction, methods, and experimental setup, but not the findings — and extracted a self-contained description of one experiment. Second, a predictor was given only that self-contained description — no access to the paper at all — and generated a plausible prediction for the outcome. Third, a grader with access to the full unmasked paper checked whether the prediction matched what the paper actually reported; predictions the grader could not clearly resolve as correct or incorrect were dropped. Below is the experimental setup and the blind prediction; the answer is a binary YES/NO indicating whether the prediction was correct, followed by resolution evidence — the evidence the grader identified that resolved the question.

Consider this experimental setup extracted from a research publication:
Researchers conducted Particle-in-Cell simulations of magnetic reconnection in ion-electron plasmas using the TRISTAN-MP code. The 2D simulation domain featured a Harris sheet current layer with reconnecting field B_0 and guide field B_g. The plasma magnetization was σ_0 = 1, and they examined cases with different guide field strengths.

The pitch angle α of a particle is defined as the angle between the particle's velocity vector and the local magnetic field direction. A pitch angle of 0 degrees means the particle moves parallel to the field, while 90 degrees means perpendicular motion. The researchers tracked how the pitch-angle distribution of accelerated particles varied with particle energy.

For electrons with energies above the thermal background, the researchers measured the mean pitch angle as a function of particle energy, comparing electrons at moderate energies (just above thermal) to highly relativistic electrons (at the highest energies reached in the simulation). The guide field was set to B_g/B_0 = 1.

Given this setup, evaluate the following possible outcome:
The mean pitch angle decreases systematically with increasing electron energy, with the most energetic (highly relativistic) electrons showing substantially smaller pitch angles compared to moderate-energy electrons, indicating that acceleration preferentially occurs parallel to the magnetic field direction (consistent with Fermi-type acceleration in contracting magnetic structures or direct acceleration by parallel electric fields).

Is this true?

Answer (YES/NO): NO